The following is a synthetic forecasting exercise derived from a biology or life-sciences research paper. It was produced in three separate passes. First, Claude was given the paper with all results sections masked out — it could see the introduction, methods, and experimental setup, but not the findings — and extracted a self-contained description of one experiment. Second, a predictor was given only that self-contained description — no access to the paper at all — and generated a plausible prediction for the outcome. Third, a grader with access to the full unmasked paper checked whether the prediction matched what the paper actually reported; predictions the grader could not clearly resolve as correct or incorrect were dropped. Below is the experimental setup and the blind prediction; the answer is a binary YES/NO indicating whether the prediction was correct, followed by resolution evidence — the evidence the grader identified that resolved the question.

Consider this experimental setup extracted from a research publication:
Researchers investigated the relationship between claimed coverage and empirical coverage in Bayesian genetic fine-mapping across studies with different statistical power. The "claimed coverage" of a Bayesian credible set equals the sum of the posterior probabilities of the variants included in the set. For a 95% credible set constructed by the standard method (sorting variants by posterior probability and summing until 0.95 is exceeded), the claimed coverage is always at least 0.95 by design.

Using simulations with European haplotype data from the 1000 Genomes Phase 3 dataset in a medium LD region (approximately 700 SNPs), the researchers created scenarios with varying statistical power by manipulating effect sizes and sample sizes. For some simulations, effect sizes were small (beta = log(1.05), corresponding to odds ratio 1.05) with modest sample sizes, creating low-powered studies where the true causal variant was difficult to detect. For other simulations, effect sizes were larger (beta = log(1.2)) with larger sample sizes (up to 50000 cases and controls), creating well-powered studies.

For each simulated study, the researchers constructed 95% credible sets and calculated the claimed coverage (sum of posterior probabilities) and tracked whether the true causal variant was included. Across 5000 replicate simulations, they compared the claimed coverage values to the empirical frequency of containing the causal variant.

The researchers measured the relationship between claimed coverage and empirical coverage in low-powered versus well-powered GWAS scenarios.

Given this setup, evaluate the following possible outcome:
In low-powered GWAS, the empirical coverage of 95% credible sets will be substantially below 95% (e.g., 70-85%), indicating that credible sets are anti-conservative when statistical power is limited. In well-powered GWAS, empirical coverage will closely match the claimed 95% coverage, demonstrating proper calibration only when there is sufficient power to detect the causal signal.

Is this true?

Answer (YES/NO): NO